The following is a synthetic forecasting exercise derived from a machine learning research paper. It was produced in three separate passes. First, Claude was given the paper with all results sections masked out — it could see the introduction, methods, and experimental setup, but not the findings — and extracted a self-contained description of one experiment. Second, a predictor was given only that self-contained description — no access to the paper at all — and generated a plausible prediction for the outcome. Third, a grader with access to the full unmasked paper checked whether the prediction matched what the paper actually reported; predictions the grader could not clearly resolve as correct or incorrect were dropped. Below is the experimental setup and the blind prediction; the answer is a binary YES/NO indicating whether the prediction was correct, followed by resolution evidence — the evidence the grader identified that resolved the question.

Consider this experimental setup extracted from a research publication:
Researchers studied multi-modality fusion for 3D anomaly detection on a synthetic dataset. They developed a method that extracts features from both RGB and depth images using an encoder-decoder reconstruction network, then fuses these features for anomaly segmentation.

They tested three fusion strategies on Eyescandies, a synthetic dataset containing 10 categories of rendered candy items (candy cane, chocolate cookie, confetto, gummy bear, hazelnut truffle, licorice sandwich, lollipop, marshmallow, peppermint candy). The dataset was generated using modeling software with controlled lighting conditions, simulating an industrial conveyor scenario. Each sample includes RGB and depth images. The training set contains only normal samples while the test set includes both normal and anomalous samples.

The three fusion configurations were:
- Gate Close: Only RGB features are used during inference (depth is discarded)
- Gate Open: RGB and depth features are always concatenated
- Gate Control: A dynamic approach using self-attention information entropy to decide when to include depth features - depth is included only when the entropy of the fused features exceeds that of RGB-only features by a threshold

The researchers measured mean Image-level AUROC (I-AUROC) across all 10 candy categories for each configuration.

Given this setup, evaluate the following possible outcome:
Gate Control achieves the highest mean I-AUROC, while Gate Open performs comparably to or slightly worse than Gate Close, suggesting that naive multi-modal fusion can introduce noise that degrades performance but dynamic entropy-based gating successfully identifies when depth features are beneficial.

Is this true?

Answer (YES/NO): YES